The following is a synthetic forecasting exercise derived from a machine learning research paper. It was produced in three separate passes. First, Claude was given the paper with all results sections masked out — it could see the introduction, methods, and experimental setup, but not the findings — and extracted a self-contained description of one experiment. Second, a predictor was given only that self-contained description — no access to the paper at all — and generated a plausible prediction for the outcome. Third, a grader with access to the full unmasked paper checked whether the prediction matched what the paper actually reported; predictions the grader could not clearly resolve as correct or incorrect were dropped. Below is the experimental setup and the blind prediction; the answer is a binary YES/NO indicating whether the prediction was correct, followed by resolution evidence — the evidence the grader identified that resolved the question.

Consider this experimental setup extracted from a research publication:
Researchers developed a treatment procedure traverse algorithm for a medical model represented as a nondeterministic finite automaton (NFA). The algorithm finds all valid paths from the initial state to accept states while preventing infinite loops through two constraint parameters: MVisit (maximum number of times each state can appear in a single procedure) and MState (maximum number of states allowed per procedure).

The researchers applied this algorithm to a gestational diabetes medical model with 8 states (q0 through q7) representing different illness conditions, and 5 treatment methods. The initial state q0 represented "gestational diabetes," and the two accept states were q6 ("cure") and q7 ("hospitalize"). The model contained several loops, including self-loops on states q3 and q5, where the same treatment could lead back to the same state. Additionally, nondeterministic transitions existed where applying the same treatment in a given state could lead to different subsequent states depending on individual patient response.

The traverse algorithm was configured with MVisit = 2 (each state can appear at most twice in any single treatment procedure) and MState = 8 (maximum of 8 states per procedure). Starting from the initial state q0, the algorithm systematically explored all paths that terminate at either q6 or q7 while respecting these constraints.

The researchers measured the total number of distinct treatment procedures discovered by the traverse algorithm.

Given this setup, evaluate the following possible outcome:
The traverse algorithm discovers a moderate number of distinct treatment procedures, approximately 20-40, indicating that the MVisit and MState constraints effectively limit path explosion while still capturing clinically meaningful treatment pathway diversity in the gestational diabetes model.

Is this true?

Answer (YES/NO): NO